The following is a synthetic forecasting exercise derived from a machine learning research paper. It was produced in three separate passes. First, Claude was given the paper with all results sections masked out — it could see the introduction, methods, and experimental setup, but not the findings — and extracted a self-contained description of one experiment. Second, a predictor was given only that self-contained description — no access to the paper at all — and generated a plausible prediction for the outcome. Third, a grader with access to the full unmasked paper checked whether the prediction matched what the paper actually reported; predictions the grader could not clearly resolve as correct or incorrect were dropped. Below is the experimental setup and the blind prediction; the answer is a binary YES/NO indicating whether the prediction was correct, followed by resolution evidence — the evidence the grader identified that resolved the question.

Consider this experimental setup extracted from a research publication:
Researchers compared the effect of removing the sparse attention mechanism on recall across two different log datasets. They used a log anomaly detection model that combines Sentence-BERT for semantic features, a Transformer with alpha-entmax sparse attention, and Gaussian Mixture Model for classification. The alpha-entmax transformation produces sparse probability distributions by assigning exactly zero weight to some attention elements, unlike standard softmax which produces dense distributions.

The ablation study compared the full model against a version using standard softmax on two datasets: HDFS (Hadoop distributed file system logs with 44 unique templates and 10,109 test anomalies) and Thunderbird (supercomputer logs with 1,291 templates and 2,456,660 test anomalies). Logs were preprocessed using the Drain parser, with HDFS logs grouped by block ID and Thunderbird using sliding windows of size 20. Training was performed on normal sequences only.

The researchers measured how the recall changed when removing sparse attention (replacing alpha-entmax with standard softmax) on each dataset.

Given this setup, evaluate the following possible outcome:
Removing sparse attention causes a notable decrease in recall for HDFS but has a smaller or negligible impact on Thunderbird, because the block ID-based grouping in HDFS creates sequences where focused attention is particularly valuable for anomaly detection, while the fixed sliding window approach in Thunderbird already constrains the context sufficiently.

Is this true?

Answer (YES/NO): NO